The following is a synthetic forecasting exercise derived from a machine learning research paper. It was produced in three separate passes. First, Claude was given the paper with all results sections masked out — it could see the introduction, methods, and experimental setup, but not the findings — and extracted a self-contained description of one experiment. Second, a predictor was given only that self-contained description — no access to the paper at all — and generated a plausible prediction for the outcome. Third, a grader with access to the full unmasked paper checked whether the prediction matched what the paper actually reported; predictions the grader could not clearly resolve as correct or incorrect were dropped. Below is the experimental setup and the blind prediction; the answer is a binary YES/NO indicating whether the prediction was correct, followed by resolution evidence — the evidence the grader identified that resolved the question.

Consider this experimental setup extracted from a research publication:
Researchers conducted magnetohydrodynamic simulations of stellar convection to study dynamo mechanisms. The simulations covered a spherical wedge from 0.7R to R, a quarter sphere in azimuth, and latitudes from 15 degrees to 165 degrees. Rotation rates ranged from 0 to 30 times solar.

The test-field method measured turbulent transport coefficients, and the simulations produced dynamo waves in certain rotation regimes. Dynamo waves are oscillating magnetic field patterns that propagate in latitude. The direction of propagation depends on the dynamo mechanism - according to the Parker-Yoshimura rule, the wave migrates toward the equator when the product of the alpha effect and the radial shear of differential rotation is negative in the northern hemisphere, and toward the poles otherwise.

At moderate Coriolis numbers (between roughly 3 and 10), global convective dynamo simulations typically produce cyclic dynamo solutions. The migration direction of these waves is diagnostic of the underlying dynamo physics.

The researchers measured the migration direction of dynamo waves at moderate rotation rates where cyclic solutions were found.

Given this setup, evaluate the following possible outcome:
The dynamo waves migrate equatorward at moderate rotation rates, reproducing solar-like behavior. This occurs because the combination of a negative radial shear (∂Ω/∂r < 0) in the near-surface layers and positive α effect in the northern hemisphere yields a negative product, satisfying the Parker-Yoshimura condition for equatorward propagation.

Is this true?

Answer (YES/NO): NO